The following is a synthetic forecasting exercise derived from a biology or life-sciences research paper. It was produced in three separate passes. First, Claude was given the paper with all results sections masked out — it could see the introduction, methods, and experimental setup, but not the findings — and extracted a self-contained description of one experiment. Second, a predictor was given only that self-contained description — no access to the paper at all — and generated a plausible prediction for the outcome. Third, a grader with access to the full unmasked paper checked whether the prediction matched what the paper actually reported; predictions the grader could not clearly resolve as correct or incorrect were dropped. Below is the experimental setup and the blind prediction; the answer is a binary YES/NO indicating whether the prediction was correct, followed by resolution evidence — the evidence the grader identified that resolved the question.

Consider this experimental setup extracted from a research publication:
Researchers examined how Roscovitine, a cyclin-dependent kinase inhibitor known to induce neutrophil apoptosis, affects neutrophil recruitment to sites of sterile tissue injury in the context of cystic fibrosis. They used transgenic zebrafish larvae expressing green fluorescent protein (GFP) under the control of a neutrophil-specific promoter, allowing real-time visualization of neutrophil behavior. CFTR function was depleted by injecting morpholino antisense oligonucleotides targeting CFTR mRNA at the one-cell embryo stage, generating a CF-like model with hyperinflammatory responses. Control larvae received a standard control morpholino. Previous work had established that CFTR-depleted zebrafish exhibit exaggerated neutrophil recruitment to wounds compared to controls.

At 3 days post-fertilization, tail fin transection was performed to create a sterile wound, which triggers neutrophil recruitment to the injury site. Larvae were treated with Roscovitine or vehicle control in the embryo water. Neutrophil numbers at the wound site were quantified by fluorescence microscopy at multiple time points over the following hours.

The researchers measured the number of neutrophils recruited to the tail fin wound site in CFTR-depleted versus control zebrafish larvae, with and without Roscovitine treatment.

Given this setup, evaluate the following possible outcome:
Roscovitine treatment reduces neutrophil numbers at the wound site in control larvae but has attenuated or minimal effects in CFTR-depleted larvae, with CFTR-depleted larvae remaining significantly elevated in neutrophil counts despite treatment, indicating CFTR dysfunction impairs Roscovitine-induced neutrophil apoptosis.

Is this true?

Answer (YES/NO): NO